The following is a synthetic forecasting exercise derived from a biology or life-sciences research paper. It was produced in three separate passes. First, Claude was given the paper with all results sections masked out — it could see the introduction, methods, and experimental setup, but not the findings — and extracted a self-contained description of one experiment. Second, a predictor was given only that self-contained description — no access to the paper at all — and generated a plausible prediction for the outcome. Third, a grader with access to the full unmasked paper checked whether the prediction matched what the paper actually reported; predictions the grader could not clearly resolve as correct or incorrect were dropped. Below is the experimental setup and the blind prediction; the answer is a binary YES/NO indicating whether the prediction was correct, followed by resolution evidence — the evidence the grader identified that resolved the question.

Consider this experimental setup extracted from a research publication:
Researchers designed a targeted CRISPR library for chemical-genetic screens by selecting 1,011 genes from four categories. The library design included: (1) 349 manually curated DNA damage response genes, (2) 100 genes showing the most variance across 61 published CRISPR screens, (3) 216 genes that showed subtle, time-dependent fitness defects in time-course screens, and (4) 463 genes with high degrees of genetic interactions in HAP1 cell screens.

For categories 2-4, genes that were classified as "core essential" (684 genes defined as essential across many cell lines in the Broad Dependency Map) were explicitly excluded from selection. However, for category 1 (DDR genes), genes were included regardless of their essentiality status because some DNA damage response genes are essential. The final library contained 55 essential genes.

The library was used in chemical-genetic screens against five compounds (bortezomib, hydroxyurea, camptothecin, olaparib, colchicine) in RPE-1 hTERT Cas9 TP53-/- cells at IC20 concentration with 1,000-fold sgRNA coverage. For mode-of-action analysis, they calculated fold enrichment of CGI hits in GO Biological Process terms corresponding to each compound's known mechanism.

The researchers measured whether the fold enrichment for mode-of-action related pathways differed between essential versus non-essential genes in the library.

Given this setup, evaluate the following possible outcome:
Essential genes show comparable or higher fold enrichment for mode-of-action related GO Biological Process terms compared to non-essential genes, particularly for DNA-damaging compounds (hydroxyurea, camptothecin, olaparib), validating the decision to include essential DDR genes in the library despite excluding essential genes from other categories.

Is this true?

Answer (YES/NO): YES